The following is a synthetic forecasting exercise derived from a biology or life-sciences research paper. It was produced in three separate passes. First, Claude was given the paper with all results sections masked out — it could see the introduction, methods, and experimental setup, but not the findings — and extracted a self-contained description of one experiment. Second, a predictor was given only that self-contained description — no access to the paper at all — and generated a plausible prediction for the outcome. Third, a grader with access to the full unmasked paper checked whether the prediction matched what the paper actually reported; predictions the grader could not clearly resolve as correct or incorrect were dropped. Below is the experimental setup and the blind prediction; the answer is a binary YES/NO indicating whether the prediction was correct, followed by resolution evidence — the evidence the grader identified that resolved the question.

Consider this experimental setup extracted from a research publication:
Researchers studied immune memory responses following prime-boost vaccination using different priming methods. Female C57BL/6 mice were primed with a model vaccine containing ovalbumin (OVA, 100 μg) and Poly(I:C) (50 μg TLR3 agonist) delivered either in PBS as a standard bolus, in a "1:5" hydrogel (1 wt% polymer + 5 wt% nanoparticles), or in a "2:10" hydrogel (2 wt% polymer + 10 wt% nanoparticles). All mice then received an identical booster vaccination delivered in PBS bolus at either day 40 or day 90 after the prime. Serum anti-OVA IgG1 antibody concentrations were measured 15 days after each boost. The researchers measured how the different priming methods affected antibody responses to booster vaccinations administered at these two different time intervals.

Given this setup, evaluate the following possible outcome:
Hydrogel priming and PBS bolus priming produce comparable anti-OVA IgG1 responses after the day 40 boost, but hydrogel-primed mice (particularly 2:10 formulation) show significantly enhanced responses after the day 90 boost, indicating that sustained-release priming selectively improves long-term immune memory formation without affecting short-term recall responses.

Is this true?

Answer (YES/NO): YES